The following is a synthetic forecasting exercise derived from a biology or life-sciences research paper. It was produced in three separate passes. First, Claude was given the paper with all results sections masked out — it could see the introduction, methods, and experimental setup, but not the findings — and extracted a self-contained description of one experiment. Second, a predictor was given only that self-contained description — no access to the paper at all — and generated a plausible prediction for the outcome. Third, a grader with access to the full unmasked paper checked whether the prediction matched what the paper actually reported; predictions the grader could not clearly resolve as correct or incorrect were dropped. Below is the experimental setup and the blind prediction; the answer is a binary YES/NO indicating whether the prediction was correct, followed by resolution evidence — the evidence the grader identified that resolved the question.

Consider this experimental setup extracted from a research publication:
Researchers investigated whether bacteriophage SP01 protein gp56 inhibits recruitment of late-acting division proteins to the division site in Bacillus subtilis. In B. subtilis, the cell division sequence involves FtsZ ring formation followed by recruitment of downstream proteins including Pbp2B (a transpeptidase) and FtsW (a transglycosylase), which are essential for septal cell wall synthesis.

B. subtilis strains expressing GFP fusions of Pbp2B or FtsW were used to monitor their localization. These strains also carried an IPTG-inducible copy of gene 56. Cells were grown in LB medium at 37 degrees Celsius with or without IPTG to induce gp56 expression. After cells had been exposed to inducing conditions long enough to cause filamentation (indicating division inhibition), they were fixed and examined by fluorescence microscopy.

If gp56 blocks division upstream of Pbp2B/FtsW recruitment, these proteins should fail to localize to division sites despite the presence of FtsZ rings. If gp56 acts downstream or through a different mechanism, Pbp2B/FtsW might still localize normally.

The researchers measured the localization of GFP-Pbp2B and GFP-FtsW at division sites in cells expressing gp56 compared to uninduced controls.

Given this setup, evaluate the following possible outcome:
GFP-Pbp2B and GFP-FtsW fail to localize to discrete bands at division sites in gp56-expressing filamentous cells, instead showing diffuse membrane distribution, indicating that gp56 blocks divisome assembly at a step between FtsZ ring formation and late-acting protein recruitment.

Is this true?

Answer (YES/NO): NO